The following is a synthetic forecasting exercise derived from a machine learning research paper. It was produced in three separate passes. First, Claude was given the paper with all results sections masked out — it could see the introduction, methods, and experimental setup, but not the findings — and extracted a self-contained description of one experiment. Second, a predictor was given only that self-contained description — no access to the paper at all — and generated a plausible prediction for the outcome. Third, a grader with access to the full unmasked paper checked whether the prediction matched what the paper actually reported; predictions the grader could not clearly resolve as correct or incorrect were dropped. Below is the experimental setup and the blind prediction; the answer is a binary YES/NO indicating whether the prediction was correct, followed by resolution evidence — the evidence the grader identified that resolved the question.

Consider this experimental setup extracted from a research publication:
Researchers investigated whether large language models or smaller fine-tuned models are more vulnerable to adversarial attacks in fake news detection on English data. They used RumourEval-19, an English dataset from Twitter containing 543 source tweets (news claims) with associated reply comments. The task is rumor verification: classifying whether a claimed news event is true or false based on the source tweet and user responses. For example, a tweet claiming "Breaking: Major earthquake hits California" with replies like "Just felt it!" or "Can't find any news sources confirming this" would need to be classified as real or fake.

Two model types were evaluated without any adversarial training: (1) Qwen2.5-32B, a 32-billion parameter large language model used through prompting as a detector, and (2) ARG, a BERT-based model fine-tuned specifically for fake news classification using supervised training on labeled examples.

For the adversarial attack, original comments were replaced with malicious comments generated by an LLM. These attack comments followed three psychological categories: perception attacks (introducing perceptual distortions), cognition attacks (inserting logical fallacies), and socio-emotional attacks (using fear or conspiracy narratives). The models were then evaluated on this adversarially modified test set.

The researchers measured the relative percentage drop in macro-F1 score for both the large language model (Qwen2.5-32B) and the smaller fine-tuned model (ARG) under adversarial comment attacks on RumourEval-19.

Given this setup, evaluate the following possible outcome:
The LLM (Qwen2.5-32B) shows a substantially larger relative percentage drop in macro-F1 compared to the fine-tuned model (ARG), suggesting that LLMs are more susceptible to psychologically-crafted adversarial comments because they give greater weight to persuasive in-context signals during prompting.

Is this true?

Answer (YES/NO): NO